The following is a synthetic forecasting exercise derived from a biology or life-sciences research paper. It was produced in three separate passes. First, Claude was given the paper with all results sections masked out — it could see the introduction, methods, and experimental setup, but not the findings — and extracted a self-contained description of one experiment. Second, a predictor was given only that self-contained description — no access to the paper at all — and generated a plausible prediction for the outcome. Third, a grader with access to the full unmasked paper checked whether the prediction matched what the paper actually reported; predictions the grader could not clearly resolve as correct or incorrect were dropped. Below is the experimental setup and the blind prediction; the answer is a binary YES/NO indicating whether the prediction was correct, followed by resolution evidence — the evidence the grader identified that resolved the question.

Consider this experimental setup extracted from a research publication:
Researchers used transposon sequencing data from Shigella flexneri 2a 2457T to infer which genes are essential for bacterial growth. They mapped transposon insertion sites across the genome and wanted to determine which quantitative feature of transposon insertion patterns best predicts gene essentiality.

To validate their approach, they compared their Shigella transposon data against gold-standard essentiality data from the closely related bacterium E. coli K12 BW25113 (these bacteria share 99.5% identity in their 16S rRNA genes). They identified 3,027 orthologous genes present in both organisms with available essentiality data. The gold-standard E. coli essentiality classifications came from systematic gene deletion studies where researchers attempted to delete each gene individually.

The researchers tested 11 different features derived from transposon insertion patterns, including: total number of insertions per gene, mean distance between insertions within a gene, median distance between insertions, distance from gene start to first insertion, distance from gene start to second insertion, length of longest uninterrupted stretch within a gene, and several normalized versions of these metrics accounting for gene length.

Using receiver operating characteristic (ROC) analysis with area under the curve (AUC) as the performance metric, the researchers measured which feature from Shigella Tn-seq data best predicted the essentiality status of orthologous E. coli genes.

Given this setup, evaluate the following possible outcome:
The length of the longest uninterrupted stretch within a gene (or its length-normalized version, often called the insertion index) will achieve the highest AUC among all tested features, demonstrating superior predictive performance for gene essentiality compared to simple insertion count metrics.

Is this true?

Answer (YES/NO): NO